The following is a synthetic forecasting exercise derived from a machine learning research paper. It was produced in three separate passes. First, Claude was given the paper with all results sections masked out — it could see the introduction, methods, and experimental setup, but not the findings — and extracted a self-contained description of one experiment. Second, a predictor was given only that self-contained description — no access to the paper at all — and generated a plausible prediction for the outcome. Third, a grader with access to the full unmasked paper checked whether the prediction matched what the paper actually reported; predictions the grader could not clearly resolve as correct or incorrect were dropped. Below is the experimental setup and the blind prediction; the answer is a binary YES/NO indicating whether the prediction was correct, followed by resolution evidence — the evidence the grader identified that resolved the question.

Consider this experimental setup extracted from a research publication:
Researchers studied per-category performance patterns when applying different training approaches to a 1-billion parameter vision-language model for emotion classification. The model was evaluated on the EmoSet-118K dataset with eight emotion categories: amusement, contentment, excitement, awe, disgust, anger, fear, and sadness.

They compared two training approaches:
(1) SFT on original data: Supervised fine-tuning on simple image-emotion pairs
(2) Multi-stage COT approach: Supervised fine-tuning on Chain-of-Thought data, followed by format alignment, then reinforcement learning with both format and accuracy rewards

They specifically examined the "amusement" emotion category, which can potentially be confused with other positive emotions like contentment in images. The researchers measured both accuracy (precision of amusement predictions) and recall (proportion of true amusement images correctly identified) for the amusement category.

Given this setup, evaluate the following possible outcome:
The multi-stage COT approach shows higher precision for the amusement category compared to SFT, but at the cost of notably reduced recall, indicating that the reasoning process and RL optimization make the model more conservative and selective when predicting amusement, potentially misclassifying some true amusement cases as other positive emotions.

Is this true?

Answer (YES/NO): YES